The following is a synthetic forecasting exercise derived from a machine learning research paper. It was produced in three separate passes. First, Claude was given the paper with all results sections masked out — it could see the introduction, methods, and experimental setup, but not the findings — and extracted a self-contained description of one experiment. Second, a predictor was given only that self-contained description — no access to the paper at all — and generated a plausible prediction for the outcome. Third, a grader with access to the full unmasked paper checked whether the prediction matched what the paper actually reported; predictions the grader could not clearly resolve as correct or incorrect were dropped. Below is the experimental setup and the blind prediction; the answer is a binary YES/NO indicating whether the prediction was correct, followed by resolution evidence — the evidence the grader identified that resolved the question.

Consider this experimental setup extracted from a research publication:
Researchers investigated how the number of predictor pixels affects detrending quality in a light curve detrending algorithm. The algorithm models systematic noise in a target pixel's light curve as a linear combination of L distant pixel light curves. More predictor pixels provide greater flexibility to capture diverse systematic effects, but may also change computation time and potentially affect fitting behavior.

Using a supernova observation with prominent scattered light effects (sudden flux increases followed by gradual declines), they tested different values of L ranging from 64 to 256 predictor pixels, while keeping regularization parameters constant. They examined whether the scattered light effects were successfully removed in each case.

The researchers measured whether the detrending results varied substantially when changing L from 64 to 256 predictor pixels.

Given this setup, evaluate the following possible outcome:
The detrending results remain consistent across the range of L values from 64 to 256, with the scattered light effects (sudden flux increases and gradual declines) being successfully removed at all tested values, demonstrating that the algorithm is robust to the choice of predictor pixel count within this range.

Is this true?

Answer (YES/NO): YES